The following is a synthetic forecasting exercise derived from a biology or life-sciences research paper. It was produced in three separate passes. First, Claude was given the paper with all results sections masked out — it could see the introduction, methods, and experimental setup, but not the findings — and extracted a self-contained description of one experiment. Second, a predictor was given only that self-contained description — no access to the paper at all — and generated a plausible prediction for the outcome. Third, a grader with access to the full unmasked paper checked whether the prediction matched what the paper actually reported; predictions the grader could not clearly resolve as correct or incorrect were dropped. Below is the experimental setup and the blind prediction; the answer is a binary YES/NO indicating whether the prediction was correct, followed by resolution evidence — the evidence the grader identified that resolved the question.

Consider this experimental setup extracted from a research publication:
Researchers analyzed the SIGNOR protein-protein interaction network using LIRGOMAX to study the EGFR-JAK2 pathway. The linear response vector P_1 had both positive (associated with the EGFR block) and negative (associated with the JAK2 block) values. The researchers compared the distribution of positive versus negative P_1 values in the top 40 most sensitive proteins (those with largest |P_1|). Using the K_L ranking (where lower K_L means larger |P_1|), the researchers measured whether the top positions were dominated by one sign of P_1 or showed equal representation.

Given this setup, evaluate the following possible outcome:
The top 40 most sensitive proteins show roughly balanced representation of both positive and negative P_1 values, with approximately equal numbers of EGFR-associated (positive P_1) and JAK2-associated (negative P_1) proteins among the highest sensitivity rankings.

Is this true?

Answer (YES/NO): NO